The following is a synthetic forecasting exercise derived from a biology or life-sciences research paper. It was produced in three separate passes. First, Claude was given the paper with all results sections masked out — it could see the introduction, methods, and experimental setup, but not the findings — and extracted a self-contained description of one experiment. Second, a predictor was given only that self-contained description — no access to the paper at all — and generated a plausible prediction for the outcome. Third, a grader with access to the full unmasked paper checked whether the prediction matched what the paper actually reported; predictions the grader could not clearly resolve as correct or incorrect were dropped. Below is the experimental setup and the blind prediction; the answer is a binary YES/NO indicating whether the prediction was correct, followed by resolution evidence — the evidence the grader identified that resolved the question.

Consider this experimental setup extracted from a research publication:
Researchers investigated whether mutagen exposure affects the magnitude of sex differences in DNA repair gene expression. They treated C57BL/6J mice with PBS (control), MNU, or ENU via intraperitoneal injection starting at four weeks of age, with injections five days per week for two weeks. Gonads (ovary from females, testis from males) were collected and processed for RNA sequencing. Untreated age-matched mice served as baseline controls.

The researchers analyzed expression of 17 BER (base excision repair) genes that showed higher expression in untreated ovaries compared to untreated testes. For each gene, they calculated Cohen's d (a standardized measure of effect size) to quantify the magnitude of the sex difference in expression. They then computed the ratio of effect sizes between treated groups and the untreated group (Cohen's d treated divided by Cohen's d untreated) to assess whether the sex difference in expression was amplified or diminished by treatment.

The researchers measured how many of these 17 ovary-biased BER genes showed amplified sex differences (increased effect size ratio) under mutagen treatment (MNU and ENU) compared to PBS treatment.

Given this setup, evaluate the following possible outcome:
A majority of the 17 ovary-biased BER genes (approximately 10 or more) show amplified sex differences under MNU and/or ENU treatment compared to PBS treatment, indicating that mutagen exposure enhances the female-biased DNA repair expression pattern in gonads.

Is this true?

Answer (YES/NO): YES